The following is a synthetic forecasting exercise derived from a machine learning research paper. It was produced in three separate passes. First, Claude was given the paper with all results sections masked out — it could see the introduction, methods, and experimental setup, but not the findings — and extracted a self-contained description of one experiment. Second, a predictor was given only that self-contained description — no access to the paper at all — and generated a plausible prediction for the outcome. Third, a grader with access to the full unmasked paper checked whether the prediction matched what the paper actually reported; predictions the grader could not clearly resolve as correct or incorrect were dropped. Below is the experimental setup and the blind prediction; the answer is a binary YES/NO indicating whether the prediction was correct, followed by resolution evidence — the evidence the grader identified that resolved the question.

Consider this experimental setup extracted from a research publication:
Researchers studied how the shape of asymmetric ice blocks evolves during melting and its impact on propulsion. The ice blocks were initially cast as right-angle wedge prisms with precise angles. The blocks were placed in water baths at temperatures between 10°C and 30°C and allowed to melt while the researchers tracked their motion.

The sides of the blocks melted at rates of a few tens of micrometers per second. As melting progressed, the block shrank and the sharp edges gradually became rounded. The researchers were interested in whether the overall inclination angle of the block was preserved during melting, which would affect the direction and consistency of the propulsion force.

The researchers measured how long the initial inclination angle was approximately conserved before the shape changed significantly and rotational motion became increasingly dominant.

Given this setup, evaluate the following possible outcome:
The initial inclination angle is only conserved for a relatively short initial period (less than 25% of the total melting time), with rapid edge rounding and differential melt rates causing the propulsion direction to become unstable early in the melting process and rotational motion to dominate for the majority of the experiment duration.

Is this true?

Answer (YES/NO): NO